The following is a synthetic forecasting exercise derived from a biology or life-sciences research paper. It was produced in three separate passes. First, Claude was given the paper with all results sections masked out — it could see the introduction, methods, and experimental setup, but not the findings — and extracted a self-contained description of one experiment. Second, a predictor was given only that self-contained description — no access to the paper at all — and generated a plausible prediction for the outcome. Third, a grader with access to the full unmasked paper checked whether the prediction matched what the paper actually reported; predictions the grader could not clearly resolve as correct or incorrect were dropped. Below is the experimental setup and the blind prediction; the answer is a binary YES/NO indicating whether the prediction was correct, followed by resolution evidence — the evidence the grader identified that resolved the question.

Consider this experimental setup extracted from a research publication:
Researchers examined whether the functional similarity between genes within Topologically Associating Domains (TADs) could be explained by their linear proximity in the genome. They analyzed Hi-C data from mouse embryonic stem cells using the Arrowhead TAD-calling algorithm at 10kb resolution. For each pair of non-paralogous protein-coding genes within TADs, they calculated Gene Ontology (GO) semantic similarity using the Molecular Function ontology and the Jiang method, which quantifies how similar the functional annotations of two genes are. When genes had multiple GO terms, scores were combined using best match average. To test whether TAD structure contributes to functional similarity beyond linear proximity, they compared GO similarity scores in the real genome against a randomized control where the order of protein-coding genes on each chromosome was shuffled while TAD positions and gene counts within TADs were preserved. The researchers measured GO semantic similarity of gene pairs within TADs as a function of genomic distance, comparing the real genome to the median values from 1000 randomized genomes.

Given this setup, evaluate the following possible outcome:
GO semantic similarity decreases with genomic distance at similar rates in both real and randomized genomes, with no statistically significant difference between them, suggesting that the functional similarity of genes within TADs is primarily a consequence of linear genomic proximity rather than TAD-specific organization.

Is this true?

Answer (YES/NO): NO